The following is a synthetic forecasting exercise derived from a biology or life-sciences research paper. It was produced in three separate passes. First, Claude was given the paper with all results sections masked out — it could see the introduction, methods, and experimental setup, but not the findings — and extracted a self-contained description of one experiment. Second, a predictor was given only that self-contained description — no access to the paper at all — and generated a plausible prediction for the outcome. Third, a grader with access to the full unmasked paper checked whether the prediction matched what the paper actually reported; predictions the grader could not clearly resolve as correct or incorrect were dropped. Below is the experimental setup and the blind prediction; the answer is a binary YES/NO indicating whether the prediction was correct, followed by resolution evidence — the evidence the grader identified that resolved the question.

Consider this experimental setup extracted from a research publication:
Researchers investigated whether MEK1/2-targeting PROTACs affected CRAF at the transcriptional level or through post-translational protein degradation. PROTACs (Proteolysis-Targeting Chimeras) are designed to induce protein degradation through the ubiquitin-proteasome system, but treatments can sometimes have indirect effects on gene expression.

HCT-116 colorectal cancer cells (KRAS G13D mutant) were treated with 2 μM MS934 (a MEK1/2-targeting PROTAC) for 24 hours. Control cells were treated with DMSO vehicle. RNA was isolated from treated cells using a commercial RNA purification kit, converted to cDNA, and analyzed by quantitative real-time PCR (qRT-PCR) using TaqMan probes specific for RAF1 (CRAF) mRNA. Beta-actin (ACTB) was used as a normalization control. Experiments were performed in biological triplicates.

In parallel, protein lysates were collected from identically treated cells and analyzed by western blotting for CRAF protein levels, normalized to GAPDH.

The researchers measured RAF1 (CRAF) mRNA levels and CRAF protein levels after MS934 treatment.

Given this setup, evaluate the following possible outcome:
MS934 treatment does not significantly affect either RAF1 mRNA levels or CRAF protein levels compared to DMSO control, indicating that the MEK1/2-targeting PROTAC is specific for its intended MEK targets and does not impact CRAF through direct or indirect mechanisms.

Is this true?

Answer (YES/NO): NO